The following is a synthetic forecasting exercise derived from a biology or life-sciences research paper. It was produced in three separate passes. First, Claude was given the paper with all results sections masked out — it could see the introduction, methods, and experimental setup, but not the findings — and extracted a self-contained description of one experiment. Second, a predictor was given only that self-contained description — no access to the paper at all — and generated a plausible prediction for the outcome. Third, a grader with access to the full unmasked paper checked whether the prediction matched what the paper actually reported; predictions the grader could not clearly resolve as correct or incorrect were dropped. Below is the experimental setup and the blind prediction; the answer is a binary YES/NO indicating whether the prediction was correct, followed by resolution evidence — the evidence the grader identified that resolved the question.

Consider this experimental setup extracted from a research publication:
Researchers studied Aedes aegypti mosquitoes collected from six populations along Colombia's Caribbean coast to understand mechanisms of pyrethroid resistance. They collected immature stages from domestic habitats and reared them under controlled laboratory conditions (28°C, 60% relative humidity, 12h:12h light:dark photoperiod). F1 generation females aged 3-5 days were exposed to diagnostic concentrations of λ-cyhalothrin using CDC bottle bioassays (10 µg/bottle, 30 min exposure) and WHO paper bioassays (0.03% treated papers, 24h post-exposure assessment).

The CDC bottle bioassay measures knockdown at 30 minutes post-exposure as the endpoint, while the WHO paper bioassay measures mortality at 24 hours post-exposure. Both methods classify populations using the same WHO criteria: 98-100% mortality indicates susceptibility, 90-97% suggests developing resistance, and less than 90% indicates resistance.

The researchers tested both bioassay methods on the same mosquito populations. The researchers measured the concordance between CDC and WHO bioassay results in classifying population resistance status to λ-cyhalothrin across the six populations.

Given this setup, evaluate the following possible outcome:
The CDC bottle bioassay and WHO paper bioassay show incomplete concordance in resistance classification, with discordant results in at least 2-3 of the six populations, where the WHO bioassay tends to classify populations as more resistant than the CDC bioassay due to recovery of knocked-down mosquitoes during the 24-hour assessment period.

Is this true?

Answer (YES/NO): YES